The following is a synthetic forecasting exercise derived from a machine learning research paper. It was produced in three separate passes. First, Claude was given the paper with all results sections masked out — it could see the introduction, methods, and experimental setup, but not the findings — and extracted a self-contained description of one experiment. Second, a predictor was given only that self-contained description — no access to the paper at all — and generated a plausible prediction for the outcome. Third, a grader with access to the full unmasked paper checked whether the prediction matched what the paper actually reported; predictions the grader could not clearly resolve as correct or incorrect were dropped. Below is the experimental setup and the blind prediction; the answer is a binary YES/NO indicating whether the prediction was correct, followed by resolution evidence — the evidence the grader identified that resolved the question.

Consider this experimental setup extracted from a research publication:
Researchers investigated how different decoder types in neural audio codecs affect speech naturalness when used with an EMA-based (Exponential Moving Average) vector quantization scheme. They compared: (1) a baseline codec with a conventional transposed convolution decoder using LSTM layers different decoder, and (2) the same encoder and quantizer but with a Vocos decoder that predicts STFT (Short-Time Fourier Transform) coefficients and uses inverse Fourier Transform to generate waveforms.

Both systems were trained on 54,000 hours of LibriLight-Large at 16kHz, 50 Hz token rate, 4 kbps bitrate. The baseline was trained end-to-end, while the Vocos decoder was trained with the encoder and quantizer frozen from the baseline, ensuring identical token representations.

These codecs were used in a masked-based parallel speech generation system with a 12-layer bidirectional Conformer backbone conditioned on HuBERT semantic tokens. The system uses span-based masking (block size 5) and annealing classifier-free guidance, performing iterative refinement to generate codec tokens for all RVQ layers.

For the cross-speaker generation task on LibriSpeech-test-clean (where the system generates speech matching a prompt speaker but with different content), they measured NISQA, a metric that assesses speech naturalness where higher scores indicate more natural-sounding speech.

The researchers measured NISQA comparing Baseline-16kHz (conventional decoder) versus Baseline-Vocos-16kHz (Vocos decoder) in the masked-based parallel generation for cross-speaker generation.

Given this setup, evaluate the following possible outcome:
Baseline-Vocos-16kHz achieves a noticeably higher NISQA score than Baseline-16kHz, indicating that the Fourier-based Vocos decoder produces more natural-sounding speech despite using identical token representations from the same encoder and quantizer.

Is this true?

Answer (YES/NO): YES